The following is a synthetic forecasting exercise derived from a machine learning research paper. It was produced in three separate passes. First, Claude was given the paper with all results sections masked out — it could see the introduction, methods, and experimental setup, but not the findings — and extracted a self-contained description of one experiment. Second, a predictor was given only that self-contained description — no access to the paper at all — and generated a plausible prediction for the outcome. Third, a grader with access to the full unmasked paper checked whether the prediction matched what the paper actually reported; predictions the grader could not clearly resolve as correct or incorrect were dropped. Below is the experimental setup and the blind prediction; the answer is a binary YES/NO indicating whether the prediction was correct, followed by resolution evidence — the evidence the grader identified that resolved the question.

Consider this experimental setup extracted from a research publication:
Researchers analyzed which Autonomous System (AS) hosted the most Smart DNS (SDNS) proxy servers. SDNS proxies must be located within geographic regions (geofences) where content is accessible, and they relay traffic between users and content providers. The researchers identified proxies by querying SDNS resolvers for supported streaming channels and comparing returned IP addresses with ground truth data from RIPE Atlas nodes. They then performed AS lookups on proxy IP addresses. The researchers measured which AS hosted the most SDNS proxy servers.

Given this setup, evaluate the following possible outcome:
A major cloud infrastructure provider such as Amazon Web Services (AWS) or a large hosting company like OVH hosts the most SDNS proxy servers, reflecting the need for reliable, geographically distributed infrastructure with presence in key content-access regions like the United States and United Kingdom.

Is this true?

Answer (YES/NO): NO